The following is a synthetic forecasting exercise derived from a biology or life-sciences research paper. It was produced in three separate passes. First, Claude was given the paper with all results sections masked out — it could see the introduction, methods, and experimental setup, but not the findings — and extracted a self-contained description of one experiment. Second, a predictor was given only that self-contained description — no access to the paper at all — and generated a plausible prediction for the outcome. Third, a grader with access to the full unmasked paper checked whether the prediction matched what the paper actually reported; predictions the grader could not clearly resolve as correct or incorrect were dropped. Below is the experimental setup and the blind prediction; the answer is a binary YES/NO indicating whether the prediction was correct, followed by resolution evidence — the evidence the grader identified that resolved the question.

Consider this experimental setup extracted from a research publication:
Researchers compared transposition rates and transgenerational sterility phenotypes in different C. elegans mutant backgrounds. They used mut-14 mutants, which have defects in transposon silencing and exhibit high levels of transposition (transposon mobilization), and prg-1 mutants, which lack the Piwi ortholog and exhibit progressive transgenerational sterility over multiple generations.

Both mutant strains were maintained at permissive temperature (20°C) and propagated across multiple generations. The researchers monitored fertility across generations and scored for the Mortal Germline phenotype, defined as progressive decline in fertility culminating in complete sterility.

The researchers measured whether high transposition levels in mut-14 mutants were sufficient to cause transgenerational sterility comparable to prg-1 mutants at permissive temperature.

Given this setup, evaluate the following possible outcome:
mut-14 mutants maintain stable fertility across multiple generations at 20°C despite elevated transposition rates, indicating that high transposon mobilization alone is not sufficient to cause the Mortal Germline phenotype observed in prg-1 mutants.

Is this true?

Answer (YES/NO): YES